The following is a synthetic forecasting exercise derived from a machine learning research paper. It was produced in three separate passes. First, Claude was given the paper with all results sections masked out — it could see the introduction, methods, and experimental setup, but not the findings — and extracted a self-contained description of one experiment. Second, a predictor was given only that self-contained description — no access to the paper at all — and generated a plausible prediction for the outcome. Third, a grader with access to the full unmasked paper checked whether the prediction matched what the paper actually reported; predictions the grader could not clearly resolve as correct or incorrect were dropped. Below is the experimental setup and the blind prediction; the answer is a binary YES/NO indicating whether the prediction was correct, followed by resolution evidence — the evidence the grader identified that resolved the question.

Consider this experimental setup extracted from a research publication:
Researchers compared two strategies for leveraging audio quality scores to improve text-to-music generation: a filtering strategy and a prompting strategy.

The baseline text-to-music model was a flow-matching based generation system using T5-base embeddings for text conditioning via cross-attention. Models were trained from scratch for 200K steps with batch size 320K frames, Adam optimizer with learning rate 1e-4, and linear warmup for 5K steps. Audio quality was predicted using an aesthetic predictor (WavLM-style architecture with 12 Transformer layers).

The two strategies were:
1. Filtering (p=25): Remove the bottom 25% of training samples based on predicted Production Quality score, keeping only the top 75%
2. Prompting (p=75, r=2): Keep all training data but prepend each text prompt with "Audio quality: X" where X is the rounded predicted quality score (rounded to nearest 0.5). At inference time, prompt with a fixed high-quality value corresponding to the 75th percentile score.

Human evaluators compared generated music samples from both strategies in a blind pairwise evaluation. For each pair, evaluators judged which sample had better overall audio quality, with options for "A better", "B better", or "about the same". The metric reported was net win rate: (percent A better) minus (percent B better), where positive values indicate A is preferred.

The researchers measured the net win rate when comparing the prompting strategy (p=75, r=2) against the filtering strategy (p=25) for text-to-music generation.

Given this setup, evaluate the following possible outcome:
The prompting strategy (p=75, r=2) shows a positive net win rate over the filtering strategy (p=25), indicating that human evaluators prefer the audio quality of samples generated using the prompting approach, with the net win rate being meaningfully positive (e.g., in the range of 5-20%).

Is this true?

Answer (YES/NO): NO